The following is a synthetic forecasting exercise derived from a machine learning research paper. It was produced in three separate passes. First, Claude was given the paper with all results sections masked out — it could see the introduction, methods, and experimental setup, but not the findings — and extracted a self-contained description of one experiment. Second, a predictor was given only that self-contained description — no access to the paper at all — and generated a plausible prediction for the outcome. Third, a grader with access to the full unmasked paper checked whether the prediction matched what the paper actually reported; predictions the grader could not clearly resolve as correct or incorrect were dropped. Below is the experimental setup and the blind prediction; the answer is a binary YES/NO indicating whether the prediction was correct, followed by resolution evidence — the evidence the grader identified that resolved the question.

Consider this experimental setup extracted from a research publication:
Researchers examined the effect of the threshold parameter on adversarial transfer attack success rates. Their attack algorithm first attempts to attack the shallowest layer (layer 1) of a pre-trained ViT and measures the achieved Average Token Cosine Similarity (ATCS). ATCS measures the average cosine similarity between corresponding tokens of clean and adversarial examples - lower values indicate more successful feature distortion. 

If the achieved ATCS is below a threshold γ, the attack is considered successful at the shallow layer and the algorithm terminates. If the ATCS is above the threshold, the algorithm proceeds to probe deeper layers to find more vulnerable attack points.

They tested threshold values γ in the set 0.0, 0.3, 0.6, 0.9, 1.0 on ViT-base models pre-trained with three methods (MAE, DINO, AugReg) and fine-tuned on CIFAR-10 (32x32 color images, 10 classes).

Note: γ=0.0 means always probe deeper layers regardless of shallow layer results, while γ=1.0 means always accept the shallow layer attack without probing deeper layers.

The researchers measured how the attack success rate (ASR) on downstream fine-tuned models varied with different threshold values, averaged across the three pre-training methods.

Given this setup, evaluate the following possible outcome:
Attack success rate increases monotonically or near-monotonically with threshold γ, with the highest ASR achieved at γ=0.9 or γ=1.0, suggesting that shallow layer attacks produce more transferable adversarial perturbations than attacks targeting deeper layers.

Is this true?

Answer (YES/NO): NO